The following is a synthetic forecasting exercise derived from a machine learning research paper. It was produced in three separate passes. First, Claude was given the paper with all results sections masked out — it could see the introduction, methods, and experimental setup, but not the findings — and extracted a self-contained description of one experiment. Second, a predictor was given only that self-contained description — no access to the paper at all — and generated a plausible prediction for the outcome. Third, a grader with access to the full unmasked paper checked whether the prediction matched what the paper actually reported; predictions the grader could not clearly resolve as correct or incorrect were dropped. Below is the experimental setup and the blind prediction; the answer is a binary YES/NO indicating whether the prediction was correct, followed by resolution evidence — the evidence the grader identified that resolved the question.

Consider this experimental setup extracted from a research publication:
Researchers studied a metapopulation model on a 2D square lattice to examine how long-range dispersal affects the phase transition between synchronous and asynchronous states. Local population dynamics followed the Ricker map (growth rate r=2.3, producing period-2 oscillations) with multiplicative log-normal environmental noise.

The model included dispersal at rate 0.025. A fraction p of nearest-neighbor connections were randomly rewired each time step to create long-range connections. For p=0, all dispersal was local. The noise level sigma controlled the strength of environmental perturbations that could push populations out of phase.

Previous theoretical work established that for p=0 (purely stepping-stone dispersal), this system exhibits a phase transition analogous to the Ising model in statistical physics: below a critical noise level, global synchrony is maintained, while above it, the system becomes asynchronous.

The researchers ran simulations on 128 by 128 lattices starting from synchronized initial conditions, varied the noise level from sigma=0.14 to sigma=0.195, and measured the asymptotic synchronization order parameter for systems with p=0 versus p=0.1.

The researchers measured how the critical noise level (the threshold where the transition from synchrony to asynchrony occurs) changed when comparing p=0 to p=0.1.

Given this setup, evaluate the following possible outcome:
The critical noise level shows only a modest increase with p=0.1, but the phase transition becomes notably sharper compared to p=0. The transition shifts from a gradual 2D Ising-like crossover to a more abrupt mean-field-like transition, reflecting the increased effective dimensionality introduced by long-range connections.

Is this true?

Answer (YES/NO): NO